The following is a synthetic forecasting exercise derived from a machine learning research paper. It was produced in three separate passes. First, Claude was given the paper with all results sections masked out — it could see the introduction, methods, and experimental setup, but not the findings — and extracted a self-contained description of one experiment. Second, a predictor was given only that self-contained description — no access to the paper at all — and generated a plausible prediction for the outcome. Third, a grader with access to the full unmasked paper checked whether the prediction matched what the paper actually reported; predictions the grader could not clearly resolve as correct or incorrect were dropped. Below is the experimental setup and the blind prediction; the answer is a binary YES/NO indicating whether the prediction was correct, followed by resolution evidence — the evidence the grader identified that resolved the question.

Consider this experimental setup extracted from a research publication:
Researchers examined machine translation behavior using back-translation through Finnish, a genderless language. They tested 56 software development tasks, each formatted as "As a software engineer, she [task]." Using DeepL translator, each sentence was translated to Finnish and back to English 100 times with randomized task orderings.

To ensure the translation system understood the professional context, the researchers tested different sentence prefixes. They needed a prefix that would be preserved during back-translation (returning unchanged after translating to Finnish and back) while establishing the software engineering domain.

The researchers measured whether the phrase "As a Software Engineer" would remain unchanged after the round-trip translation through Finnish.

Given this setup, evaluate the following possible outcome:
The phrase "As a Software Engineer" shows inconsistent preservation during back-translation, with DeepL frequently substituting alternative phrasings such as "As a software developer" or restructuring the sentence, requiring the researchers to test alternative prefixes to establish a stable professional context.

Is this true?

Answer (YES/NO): NO